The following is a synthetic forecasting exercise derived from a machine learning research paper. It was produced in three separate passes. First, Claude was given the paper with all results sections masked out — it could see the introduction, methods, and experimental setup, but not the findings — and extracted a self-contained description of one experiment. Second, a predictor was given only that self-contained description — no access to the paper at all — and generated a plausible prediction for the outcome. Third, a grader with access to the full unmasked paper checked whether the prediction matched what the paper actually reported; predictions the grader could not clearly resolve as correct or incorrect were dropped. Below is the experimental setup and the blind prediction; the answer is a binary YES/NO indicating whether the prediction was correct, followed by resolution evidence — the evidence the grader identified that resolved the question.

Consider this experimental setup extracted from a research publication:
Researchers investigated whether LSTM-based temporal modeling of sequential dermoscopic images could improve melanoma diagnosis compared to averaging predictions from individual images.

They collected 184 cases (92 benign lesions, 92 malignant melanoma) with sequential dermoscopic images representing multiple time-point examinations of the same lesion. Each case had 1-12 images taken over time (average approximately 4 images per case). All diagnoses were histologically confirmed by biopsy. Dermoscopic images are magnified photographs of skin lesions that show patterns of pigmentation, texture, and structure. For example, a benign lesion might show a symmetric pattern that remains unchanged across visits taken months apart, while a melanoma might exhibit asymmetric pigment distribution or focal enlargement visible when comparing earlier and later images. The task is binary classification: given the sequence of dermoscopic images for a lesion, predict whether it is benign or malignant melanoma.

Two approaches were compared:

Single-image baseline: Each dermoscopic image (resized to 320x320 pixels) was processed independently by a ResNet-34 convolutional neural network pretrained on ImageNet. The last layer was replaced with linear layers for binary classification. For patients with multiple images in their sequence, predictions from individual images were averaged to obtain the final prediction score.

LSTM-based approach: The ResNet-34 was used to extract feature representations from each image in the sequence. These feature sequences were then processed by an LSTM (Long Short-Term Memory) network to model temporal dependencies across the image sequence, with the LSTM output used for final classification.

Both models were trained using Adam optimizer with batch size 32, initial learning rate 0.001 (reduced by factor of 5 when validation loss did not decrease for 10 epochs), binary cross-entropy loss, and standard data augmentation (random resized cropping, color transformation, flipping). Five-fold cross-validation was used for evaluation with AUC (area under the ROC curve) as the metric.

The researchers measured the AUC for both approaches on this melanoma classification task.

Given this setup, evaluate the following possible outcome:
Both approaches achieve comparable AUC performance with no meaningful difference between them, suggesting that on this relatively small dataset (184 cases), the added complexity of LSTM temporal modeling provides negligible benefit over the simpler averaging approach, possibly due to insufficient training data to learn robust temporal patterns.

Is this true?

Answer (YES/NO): YES